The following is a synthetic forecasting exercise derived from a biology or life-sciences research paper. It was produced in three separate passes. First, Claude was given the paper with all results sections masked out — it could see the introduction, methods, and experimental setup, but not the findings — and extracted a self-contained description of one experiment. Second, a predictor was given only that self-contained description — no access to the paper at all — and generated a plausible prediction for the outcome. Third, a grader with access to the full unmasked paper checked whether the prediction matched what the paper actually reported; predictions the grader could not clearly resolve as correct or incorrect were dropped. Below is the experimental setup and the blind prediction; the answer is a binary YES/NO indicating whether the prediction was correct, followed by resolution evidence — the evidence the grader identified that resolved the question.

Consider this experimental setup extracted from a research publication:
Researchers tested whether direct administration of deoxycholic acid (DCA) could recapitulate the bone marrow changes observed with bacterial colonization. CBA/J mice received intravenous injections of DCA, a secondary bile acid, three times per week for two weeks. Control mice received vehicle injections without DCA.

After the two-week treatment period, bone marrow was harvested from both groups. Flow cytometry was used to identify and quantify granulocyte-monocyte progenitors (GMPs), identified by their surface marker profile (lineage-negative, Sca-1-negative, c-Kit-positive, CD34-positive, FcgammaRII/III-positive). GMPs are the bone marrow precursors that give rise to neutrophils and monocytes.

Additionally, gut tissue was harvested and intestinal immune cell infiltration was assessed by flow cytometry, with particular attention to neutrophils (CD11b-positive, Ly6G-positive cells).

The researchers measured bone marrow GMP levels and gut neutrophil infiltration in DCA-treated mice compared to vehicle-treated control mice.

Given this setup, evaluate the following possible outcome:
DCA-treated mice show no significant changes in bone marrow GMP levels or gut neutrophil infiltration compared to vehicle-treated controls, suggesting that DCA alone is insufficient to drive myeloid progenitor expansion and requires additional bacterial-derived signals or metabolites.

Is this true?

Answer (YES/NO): NO